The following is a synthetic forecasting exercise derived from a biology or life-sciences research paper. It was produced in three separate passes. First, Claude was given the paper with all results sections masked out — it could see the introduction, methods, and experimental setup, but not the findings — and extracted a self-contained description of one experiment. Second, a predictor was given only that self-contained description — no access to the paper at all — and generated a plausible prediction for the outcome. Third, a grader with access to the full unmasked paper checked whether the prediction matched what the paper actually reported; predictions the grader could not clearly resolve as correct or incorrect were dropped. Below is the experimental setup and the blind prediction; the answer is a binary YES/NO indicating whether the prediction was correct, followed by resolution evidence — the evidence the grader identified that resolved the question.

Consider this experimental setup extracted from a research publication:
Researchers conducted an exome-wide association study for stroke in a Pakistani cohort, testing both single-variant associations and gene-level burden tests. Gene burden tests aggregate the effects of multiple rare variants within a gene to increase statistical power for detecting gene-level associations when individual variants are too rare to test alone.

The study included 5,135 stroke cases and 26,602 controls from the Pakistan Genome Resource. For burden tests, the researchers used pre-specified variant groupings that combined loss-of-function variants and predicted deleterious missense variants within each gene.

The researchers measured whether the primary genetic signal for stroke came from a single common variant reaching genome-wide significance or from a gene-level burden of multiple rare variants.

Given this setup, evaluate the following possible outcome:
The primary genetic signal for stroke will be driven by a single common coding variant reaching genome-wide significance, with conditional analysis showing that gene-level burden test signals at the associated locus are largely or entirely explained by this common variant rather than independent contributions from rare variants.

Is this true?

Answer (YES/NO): NO